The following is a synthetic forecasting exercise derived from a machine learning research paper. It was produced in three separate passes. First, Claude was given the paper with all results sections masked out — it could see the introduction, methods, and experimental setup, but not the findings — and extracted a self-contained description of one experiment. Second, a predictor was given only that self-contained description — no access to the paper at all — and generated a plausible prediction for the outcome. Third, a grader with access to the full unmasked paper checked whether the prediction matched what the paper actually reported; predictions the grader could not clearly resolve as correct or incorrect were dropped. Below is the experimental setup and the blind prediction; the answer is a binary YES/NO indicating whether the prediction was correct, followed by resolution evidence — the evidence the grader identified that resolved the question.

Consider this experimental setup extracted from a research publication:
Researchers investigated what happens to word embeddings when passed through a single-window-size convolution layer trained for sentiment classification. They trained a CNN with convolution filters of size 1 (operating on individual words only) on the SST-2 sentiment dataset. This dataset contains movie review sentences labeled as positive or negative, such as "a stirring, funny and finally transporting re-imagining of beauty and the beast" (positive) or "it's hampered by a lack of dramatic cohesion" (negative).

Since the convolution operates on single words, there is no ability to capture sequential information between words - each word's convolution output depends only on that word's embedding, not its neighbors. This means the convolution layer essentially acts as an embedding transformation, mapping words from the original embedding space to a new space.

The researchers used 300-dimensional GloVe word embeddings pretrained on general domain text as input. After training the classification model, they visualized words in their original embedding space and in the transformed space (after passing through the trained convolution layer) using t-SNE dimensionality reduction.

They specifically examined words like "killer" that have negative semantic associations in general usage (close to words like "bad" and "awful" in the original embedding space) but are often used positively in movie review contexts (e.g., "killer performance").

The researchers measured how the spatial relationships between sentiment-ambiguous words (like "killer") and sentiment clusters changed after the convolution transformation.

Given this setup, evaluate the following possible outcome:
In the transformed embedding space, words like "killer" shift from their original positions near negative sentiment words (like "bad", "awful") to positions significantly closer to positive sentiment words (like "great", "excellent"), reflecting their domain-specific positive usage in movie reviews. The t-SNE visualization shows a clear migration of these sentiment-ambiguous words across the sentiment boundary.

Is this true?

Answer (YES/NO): YES